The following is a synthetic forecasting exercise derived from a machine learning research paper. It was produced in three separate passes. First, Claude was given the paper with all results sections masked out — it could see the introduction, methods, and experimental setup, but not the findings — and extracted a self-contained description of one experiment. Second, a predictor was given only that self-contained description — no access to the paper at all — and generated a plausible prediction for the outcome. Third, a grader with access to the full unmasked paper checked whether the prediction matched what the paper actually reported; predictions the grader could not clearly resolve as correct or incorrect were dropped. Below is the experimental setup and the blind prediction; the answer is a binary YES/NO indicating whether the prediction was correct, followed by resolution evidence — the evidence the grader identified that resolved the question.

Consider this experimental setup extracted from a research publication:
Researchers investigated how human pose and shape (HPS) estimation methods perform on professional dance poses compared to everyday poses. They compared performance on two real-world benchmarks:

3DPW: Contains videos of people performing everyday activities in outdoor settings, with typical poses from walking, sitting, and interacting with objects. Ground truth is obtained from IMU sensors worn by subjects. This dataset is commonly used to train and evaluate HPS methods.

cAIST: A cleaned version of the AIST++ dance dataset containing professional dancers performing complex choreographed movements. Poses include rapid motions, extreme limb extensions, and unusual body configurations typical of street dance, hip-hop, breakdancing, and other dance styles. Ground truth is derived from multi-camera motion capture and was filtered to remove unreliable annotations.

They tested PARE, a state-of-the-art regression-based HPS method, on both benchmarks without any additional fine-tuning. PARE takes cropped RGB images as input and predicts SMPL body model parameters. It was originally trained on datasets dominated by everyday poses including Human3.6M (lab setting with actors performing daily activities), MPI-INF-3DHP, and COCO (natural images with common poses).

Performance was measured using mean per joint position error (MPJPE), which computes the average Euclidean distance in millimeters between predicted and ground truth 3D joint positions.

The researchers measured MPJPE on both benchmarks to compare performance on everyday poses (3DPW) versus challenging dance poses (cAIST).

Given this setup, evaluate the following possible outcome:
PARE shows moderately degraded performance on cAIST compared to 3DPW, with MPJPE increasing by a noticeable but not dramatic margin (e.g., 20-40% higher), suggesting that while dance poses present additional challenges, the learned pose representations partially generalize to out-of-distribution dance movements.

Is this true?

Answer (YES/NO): YES